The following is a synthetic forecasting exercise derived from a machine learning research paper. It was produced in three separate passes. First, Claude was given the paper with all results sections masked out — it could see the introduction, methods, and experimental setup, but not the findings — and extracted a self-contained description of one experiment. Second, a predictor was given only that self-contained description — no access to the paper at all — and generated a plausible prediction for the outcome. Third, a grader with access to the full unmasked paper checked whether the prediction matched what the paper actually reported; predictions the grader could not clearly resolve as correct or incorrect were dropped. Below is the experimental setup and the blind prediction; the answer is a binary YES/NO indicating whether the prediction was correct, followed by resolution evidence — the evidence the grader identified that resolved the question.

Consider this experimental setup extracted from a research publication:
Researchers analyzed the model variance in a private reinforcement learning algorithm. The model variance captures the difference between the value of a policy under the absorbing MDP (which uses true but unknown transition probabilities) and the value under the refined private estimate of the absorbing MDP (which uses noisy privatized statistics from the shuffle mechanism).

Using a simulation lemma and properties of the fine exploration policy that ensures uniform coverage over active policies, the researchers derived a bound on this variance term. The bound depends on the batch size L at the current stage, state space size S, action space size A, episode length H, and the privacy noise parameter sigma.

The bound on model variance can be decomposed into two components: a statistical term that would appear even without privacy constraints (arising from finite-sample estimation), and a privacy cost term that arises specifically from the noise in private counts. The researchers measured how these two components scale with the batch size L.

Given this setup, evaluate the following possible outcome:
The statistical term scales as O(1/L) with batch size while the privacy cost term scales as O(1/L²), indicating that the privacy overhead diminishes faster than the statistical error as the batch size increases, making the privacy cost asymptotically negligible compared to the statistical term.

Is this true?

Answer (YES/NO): NO